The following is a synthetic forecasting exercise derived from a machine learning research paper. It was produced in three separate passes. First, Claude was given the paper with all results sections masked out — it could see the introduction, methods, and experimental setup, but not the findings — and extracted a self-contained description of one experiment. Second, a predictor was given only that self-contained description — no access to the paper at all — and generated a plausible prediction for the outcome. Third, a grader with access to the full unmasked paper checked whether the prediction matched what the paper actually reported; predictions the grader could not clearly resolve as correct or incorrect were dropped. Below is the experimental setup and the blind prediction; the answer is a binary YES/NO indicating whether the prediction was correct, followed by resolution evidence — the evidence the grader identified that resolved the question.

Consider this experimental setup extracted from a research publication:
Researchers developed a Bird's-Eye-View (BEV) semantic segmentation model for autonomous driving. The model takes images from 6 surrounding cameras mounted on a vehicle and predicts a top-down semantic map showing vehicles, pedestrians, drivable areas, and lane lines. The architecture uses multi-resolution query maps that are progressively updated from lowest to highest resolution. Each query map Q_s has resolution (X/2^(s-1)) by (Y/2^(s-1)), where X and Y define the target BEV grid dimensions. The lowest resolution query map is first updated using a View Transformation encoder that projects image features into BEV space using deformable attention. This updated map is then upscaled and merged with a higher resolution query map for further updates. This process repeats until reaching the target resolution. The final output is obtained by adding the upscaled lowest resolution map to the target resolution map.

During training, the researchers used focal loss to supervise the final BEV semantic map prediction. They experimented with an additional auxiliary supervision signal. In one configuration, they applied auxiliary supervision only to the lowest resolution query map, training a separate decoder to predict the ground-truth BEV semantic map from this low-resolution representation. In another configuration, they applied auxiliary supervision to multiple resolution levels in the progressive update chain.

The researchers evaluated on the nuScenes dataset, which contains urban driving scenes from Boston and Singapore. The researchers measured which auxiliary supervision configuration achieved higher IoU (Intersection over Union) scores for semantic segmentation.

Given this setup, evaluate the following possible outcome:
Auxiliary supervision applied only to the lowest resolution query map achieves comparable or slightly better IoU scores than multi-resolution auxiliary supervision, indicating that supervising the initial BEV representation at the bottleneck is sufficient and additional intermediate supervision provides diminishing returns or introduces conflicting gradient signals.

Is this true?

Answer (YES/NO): YES